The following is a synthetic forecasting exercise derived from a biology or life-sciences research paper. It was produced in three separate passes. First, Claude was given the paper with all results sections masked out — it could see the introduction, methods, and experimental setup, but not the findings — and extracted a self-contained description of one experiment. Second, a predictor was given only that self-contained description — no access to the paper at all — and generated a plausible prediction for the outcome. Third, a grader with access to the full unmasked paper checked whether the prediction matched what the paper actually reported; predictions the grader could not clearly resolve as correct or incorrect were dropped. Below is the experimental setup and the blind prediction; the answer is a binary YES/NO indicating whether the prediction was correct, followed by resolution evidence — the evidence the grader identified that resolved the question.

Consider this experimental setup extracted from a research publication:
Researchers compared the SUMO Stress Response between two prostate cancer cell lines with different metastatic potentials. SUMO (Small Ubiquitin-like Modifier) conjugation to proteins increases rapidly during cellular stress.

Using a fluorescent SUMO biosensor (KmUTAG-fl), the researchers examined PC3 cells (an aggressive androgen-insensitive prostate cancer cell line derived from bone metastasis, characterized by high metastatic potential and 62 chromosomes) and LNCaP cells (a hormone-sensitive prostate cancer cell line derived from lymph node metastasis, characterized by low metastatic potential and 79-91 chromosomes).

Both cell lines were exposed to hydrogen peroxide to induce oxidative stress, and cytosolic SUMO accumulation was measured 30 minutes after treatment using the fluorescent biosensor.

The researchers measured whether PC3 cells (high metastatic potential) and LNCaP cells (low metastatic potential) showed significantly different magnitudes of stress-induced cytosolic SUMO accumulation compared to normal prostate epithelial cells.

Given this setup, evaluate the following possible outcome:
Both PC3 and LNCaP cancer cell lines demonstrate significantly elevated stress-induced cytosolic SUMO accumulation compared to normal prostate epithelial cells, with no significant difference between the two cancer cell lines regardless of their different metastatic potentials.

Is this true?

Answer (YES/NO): YES